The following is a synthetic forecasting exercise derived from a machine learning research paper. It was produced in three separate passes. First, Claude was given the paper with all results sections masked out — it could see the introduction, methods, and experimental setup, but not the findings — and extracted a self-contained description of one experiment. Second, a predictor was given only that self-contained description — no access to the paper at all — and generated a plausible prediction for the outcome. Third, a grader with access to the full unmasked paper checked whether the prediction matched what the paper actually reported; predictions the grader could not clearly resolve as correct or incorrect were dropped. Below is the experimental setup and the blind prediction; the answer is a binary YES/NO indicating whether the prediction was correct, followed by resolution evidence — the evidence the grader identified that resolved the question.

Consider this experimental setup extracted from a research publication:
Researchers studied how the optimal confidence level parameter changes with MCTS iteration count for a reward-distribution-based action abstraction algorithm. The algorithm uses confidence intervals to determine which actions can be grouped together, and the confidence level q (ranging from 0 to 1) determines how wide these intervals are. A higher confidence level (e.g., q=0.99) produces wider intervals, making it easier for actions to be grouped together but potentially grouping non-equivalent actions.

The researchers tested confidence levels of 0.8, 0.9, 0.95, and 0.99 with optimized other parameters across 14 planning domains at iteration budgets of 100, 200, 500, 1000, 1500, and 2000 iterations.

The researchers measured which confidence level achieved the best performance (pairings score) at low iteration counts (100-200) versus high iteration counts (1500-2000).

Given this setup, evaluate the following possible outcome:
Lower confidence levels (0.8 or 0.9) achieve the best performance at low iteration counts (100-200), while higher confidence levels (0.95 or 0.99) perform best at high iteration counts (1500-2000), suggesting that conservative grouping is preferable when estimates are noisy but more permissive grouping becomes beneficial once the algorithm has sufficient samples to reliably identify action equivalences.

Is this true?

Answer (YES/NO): NO